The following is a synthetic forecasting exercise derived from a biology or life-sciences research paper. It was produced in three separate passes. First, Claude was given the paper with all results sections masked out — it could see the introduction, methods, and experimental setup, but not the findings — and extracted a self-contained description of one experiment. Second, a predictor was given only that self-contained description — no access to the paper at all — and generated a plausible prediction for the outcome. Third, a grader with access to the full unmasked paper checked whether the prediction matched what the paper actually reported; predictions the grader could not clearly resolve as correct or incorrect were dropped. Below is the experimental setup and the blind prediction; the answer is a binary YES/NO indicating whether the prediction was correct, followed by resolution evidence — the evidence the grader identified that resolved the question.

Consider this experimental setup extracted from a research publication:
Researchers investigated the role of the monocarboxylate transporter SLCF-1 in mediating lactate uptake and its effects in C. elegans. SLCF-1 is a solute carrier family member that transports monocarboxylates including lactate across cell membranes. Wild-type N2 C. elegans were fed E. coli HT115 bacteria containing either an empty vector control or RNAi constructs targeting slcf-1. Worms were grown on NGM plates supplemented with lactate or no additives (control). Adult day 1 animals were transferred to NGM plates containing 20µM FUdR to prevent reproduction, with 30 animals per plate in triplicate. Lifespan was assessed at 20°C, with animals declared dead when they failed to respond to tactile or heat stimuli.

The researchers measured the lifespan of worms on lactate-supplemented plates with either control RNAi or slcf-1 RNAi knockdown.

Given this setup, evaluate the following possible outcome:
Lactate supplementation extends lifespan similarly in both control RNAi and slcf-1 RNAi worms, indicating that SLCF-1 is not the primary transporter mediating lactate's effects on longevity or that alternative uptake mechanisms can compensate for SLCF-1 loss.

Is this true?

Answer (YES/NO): NO